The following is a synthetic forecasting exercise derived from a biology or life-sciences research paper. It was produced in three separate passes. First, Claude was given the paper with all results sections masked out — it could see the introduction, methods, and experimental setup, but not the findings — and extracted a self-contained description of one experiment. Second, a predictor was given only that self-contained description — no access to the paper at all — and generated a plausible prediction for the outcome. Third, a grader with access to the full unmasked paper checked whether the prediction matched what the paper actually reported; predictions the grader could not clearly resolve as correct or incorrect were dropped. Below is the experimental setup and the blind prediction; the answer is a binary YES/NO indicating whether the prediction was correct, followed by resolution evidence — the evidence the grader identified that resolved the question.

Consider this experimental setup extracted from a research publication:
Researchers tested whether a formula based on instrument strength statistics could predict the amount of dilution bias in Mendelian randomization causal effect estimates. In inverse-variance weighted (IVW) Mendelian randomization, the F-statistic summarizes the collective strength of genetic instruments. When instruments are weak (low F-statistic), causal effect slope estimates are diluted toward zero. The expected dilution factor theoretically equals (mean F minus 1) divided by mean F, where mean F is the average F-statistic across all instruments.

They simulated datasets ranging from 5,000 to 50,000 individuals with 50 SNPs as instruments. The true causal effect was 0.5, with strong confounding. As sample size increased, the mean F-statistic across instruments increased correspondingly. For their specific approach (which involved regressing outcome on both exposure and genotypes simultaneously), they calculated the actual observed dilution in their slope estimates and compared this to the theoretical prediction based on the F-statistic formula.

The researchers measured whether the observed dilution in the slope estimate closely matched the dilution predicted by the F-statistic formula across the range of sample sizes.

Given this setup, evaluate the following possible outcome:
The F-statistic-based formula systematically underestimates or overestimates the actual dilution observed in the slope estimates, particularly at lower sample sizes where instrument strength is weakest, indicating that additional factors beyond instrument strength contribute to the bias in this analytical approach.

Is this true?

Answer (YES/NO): NO